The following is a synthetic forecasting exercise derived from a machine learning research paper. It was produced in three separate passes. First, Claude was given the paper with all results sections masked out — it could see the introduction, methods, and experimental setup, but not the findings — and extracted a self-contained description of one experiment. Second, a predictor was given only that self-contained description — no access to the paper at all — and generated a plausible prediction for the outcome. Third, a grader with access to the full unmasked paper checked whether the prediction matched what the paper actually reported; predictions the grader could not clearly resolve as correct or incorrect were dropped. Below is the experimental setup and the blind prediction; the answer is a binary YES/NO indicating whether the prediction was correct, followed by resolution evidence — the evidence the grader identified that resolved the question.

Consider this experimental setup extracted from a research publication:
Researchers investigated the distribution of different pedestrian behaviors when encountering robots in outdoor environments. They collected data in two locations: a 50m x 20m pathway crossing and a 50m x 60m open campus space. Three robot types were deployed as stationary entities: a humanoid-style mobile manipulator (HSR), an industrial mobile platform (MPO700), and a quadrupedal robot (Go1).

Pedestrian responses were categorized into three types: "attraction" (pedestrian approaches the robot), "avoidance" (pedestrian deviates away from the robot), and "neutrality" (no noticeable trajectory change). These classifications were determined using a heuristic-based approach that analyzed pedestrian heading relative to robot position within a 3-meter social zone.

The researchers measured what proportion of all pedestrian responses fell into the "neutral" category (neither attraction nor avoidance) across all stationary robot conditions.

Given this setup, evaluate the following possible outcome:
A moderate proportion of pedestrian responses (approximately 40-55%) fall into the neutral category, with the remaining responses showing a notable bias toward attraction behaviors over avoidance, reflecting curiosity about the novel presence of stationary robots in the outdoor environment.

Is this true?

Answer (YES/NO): NO